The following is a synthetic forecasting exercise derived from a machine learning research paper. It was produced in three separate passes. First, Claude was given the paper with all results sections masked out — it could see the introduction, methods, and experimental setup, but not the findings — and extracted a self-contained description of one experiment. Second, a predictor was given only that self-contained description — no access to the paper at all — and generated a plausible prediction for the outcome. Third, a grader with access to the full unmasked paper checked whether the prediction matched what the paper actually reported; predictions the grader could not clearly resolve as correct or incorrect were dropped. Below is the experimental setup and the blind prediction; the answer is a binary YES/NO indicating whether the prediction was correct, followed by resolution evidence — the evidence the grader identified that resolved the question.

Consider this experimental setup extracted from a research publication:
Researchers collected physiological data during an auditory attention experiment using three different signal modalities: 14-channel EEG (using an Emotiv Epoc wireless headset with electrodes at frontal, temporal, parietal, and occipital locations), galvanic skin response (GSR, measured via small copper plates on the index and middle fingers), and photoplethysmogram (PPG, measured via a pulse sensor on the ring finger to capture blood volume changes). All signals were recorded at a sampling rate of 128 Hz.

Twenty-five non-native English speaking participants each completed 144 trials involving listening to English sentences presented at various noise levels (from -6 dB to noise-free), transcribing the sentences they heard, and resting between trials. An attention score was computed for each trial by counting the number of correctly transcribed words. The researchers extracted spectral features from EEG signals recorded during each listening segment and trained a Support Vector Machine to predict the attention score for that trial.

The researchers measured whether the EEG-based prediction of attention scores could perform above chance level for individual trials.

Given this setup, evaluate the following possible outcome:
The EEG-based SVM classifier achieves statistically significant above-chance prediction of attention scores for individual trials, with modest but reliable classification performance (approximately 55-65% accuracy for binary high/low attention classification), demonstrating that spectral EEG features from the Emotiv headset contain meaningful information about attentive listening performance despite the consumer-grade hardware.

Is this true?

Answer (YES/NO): NO